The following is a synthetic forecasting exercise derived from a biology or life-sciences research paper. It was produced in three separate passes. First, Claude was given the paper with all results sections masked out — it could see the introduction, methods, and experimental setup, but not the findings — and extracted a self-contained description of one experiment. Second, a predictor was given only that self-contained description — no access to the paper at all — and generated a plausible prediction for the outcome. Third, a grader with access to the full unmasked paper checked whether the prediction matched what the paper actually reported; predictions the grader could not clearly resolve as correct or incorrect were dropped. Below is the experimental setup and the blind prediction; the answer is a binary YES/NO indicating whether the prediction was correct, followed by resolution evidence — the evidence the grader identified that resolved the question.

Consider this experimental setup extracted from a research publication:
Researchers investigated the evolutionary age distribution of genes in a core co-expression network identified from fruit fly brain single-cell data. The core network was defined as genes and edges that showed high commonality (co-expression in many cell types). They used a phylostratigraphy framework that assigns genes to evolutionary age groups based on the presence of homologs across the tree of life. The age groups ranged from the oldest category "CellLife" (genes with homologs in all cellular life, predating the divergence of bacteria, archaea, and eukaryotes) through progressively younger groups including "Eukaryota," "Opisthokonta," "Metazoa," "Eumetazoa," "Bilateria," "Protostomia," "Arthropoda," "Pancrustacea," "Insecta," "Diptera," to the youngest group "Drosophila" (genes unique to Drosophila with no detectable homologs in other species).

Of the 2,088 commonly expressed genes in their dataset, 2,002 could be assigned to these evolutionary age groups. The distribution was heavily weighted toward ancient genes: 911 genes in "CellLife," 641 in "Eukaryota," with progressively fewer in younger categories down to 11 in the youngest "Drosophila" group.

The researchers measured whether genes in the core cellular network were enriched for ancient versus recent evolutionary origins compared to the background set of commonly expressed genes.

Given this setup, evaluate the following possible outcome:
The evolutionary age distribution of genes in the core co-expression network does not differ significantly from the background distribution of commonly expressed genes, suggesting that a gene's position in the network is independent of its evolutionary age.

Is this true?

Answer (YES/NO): NO